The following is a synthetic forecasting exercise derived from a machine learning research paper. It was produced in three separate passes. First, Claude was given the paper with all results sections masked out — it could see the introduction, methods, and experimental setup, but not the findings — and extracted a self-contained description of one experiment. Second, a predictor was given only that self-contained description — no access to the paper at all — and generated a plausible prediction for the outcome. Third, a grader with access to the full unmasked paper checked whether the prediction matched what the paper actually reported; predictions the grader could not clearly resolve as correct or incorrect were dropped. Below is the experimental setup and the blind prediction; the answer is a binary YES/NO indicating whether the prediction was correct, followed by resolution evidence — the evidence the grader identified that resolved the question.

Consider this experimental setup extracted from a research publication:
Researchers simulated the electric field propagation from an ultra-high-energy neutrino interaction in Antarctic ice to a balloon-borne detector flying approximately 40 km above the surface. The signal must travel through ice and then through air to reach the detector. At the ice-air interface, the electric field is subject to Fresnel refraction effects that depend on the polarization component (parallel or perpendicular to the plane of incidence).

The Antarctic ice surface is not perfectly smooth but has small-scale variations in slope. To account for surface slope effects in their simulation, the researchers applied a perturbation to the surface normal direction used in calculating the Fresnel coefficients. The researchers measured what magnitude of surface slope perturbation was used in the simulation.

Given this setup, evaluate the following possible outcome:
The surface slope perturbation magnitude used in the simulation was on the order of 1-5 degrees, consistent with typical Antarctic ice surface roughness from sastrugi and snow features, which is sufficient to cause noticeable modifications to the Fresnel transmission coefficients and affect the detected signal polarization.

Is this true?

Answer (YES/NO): NO